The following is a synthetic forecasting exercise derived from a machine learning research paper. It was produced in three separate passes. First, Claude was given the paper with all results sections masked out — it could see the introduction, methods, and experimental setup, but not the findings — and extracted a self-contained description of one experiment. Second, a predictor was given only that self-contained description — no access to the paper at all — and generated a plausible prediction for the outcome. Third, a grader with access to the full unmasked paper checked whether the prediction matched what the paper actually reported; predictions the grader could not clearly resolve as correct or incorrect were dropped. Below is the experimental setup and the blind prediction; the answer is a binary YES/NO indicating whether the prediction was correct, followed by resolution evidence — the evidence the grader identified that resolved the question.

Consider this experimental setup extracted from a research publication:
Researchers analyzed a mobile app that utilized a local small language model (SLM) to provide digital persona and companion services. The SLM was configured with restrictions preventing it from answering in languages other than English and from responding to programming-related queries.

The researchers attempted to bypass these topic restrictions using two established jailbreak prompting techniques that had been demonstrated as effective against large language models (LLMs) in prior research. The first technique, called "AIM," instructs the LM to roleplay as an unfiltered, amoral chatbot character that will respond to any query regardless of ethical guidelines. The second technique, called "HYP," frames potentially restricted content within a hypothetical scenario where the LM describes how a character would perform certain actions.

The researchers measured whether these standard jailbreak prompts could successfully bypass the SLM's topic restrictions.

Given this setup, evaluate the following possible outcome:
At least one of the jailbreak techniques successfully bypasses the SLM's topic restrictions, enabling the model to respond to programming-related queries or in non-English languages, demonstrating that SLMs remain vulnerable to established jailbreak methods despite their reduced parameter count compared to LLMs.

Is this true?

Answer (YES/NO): NO